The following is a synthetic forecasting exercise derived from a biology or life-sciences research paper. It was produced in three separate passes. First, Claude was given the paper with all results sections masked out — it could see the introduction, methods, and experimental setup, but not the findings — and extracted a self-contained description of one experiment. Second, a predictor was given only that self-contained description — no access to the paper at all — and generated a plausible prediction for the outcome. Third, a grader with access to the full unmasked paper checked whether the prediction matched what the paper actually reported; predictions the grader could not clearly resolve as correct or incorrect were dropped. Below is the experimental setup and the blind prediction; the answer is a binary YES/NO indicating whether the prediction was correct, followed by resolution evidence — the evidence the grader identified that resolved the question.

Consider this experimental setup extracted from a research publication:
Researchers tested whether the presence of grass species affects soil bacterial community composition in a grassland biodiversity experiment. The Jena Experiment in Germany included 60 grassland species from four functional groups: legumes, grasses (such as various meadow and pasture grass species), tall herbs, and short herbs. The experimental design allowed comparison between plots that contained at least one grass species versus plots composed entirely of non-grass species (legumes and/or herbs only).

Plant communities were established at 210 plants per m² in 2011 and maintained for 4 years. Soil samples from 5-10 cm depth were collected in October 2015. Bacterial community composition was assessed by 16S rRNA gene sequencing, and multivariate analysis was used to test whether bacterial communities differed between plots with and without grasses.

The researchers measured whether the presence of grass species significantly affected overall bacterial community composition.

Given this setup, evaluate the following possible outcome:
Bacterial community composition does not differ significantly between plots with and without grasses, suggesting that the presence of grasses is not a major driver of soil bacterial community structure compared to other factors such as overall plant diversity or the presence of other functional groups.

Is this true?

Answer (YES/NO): NO